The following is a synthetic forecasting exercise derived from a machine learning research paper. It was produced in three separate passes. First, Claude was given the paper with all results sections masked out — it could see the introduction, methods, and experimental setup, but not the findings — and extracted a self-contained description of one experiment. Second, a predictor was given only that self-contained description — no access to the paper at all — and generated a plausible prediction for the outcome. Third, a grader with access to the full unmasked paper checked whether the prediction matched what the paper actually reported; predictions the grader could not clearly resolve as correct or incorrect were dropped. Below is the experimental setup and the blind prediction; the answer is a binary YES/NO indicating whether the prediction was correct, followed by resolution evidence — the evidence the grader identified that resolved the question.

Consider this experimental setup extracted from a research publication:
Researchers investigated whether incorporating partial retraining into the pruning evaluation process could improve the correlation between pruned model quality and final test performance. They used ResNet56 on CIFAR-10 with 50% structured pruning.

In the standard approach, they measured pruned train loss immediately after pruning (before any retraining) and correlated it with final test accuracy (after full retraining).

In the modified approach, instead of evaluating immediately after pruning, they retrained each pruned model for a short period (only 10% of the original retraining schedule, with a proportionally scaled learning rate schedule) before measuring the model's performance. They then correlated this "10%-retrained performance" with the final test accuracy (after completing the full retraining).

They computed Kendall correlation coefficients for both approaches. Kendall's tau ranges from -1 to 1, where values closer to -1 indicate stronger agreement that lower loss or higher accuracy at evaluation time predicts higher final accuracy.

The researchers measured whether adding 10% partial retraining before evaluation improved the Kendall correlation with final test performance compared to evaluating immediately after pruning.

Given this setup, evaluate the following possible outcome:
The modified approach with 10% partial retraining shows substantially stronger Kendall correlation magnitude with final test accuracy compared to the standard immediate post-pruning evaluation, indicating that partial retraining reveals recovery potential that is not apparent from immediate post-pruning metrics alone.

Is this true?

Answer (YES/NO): YES